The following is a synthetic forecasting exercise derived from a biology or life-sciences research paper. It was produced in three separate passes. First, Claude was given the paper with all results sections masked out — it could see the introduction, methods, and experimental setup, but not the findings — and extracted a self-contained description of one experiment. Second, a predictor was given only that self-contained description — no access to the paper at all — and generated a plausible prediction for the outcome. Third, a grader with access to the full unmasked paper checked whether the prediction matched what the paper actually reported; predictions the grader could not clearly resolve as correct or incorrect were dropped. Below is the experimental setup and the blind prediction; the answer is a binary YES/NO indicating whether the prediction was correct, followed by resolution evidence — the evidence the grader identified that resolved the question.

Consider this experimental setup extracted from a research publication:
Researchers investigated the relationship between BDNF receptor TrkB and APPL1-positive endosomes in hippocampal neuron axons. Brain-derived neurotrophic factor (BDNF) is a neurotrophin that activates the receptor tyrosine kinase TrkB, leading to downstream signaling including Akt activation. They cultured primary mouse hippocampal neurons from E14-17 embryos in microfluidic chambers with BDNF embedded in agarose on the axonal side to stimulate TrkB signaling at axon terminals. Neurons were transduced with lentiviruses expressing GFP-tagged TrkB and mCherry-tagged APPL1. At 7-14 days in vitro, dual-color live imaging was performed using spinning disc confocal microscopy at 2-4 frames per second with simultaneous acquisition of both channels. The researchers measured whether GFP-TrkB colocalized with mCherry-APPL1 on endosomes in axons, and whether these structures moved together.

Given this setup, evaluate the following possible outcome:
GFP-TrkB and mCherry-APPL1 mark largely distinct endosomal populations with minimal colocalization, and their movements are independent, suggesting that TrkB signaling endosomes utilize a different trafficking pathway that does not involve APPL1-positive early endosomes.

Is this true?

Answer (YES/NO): NO